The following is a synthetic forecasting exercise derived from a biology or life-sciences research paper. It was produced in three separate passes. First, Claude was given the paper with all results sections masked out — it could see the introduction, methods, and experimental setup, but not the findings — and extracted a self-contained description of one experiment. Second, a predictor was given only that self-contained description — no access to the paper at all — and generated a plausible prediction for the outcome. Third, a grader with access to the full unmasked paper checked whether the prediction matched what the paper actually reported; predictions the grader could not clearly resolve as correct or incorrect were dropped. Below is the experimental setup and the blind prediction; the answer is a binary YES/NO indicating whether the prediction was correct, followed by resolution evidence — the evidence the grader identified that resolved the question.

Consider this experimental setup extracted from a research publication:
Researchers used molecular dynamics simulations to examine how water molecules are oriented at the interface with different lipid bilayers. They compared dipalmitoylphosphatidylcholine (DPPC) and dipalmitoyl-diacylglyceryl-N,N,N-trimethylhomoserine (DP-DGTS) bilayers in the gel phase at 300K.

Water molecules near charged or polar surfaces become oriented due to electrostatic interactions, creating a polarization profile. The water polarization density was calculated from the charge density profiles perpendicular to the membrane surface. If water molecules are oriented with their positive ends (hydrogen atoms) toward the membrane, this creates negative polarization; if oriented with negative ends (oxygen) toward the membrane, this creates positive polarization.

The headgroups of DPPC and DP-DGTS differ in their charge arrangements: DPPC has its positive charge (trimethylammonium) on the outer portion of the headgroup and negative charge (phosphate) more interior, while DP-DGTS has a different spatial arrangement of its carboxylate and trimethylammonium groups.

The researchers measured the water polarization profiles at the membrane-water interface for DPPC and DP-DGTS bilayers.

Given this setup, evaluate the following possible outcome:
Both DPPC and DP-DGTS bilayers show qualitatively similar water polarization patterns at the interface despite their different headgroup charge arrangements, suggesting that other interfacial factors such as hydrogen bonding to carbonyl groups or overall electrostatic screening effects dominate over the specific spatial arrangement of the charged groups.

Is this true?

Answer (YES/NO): NO